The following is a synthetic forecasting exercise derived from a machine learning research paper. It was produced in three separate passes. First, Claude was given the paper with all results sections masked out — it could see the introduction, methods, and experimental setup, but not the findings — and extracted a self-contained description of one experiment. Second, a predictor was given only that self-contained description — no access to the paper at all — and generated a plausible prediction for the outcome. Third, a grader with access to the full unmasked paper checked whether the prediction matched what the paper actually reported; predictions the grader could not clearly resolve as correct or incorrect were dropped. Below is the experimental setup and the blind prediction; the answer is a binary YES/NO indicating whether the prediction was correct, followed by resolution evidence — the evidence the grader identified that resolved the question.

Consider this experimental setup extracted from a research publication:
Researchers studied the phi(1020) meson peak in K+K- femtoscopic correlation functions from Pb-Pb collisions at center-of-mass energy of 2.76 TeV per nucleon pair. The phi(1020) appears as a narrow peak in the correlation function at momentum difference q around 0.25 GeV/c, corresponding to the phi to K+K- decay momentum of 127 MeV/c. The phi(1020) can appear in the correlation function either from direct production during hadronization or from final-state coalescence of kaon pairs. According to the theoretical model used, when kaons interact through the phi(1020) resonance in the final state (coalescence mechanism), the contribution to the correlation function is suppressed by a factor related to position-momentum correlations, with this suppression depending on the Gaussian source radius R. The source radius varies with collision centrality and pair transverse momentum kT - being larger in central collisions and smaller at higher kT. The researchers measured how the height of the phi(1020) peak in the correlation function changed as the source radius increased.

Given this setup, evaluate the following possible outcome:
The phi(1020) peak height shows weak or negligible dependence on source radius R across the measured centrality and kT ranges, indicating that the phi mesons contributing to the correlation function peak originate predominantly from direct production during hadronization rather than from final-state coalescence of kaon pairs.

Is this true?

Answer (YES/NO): NO